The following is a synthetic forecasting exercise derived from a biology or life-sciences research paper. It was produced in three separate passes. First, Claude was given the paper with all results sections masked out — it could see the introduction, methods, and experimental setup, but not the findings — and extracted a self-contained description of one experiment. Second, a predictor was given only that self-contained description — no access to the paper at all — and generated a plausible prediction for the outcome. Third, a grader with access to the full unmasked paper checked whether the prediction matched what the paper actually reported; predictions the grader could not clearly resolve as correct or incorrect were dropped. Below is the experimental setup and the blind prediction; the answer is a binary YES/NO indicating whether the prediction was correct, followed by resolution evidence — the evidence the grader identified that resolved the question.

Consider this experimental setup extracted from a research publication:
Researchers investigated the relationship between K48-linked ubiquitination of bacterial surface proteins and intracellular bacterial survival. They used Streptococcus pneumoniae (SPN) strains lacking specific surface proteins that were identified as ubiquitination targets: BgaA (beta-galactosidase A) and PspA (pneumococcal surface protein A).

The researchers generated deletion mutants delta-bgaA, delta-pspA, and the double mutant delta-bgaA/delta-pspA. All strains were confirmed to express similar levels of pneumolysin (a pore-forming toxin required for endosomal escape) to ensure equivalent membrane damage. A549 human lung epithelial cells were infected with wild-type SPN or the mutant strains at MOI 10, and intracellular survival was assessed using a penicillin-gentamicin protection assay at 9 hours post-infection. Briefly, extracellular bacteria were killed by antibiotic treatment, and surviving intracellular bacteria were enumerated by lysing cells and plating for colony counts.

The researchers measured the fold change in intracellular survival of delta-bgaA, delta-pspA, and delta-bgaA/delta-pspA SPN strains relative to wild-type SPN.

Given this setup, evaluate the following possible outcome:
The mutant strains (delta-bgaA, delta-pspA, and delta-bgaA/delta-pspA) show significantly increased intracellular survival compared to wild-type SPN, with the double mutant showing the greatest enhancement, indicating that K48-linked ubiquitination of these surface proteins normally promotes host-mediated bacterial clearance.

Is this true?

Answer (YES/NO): YES